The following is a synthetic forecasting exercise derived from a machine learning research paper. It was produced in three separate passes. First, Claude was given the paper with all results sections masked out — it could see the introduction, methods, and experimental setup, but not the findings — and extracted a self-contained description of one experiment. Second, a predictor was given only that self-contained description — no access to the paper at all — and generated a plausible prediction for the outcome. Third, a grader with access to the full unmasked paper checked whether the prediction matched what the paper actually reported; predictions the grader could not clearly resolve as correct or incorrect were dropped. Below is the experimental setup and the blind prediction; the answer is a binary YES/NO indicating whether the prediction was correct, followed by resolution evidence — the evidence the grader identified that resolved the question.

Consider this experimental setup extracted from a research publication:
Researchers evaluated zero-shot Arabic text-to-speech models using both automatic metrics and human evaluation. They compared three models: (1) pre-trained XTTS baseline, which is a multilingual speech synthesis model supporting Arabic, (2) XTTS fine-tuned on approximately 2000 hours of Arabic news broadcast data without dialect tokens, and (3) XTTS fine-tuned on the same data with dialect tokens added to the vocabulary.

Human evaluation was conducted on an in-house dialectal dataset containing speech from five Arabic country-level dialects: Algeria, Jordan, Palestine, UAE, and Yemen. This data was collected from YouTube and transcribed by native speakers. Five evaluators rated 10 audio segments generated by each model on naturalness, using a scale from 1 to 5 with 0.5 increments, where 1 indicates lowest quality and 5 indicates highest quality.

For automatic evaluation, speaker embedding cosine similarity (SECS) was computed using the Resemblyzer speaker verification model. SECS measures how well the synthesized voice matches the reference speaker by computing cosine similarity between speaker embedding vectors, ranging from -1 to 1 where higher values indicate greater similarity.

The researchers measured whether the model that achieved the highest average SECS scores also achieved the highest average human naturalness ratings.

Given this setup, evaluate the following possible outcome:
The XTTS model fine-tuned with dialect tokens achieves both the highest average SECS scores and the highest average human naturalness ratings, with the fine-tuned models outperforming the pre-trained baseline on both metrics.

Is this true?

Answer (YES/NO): NO